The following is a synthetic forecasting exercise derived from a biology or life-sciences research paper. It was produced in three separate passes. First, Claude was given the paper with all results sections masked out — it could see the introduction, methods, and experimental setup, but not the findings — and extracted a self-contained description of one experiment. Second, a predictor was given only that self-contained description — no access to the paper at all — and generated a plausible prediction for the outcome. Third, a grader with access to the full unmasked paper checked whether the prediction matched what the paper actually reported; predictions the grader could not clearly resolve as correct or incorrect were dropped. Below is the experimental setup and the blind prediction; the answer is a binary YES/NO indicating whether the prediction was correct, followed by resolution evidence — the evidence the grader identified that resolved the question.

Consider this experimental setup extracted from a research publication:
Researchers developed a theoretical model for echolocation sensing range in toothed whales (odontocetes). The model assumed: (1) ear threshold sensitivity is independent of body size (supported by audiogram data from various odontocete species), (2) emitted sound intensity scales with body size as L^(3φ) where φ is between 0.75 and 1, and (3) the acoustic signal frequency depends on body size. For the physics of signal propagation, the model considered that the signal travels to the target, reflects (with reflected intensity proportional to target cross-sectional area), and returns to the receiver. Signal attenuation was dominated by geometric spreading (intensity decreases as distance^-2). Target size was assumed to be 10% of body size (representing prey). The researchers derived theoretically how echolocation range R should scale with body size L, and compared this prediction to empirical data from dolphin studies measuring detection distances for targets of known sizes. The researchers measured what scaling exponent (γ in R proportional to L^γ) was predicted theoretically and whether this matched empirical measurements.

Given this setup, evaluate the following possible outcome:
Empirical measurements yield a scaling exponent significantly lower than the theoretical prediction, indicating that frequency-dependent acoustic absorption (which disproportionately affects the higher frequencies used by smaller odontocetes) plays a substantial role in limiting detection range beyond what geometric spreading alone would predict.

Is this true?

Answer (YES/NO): NO